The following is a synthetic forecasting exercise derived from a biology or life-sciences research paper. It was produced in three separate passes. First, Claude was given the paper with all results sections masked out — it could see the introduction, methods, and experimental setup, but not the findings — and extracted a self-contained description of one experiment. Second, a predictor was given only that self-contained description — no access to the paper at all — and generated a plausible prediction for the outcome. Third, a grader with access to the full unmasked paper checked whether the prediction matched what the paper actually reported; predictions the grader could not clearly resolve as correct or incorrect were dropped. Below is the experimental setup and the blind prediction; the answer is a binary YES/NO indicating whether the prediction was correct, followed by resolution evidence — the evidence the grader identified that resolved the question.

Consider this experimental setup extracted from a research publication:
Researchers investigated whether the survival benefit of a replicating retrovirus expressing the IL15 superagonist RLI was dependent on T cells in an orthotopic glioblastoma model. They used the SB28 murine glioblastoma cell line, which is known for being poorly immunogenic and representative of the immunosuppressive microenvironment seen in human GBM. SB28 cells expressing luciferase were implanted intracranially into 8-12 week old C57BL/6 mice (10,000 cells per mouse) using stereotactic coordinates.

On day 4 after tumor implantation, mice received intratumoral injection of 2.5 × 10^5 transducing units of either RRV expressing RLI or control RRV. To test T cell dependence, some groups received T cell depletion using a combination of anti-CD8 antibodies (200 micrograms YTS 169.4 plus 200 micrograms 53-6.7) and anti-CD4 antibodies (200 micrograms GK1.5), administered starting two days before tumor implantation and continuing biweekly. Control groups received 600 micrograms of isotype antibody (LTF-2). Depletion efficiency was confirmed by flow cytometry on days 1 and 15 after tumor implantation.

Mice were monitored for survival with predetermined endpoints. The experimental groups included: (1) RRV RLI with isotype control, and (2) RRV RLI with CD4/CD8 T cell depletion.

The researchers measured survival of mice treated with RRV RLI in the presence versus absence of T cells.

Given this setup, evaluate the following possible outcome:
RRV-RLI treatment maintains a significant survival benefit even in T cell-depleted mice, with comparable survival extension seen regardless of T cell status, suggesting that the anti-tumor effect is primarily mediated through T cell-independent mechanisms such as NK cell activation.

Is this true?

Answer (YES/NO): NO